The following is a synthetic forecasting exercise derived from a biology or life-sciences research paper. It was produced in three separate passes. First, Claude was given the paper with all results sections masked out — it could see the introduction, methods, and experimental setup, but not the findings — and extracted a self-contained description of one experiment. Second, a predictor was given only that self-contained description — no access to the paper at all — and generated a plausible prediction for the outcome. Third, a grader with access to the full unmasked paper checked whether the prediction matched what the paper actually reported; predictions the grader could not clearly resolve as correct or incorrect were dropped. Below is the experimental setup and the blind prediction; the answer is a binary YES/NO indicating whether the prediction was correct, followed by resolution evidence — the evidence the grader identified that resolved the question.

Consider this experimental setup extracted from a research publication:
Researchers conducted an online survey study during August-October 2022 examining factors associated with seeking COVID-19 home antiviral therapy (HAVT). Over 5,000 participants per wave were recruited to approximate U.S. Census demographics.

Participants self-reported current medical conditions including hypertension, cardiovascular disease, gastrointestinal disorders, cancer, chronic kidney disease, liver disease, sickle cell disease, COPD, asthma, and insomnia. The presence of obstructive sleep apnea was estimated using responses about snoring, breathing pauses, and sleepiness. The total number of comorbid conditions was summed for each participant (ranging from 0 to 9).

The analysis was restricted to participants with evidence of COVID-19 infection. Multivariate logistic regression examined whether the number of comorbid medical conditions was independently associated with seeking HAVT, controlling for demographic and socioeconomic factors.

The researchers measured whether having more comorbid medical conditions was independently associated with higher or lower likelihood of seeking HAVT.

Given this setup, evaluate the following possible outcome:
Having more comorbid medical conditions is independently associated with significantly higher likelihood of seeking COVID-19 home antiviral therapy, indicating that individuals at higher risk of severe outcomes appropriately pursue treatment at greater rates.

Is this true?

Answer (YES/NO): NO